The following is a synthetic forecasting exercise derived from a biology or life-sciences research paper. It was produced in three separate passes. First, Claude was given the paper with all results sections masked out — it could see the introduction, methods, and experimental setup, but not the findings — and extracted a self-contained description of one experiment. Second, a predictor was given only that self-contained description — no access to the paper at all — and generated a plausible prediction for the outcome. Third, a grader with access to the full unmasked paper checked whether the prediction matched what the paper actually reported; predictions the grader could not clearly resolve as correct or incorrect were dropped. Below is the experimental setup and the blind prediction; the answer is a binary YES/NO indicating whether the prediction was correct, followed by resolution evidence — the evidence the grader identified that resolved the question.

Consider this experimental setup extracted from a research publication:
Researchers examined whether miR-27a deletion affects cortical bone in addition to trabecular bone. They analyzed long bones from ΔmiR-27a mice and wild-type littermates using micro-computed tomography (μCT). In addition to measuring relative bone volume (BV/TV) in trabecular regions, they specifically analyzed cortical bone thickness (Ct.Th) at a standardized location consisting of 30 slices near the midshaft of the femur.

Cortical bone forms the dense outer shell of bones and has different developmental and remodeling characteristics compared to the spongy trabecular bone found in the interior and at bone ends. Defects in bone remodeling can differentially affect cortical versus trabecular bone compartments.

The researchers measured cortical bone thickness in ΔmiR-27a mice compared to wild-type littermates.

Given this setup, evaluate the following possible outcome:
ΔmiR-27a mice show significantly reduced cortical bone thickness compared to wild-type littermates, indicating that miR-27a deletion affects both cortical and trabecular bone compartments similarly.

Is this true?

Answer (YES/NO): NO